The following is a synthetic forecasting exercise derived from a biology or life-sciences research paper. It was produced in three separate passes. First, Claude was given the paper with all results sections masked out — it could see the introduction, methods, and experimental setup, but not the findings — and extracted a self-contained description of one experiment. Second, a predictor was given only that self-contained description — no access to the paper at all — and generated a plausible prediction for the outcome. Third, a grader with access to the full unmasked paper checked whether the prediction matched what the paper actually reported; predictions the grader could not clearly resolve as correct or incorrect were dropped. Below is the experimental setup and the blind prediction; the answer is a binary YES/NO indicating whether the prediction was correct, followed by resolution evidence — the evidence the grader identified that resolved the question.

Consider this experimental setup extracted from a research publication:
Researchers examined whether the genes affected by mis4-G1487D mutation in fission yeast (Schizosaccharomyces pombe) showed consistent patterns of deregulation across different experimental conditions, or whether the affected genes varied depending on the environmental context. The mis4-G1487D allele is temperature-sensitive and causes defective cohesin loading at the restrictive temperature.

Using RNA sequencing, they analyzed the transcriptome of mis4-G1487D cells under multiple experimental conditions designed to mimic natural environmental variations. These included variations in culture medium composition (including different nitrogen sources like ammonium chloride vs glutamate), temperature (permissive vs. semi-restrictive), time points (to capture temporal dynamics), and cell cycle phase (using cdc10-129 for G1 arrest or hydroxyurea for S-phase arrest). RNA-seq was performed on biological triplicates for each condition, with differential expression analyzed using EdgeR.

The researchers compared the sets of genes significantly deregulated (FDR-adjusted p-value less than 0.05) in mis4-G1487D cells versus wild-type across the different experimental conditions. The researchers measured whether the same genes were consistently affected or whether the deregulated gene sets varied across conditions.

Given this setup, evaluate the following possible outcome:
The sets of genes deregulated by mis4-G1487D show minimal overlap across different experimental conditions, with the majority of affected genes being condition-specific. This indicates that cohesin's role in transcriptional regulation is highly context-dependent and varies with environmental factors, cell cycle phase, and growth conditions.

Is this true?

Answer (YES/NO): YES